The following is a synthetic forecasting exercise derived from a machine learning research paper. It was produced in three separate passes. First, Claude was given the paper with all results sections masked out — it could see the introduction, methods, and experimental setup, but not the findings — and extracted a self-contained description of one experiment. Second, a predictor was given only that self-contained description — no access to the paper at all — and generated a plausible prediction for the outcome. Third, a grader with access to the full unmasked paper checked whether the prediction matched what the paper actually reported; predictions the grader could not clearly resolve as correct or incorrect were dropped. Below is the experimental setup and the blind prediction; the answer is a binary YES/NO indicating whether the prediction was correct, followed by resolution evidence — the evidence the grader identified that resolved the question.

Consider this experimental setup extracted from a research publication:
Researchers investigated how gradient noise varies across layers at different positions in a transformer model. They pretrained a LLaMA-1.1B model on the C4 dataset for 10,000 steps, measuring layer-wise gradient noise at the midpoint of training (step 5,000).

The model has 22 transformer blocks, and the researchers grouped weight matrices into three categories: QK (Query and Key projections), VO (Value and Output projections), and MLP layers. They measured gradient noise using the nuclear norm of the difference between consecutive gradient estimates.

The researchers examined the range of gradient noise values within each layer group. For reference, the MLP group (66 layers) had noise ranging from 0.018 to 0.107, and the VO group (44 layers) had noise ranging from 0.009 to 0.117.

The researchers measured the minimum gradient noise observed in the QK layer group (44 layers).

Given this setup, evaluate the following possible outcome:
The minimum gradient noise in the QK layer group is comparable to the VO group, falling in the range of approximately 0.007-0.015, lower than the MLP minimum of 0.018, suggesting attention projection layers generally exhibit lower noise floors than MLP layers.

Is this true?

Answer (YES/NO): NO